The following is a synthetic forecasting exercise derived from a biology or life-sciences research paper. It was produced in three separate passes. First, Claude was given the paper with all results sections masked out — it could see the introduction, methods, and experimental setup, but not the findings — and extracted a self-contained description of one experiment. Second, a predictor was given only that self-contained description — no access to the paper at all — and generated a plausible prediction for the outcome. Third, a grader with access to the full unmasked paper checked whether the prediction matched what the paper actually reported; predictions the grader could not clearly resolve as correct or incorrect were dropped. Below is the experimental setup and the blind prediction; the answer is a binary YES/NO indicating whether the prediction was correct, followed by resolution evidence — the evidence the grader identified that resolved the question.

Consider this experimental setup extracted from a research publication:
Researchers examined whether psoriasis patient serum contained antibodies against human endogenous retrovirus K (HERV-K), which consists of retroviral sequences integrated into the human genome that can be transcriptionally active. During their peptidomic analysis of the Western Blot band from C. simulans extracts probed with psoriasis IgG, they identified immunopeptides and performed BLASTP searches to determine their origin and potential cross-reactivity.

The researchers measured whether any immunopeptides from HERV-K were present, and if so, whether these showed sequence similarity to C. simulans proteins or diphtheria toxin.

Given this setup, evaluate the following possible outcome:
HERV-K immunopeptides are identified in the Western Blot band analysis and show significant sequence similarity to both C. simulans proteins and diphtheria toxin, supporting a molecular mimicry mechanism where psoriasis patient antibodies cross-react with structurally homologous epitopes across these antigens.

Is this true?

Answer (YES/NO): YES